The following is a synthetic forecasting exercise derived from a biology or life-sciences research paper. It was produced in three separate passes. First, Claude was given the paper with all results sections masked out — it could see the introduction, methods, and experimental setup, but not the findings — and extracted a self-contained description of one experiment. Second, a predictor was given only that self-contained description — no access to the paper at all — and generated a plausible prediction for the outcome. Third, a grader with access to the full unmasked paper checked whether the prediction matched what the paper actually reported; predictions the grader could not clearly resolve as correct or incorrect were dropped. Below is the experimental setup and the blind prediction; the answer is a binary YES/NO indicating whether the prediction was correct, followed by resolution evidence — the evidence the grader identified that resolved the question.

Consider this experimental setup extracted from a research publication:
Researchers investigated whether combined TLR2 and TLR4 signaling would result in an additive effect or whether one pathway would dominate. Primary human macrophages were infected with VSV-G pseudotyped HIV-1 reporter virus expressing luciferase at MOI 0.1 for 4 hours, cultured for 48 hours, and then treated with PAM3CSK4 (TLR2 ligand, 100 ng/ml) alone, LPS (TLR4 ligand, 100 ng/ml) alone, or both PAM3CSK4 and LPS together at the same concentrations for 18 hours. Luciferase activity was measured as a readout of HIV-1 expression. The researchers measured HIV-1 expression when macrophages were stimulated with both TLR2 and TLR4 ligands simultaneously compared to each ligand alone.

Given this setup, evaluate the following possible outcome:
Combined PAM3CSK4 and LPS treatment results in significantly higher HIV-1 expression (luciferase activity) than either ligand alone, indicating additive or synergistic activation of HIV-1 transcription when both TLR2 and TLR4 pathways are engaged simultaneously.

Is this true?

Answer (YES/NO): NO